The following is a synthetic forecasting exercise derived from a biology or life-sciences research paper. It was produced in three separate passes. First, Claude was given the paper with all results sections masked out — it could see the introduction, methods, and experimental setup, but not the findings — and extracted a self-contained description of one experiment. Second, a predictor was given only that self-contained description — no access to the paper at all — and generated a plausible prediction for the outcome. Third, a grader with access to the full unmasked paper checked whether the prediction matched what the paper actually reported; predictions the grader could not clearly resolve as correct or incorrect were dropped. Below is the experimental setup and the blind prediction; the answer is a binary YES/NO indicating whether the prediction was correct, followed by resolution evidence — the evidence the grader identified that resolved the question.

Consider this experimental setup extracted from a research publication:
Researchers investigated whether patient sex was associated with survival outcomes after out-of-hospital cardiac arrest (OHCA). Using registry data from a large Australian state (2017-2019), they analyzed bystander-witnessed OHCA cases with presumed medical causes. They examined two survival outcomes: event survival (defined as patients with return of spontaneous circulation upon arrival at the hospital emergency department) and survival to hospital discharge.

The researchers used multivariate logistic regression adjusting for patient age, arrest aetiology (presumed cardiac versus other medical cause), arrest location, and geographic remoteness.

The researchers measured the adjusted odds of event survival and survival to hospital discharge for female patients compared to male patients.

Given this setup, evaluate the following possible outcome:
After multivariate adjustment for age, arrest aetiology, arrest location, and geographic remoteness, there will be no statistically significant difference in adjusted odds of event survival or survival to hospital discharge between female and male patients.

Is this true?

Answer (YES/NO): NO